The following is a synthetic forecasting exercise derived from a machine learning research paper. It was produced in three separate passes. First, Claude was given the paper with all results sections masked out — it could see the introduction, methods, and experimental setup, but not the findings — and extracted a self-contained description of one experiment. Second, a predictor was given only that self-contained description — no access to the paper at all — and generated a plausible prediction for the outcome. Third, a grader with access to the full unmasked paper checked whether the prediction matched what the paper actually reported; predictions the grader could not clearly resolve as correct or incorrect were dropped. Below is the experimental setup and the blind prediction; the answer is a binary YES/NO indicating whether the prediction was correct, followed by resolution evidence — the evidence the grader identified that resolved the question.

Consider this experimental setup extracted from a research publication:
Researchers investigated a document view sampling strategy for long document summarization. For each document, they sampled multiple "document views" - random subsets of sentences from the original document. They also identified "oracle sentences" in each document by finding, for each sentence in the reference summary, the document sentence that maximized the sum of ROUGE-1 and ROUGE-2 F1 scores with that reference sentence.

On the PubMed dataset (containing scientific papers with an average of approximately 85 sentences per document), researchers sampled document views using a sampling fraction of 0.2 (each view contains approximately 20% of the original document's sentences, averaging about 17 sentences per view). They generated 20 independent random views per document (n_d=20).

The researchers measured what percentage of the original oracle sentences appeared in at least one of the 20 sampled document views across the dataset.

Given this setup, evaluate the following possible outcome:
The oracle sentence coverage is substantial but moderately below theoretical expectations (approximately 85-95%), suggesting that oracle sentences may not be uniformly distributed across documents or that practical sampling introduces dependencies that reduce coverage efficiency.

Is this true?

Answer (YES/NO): NO